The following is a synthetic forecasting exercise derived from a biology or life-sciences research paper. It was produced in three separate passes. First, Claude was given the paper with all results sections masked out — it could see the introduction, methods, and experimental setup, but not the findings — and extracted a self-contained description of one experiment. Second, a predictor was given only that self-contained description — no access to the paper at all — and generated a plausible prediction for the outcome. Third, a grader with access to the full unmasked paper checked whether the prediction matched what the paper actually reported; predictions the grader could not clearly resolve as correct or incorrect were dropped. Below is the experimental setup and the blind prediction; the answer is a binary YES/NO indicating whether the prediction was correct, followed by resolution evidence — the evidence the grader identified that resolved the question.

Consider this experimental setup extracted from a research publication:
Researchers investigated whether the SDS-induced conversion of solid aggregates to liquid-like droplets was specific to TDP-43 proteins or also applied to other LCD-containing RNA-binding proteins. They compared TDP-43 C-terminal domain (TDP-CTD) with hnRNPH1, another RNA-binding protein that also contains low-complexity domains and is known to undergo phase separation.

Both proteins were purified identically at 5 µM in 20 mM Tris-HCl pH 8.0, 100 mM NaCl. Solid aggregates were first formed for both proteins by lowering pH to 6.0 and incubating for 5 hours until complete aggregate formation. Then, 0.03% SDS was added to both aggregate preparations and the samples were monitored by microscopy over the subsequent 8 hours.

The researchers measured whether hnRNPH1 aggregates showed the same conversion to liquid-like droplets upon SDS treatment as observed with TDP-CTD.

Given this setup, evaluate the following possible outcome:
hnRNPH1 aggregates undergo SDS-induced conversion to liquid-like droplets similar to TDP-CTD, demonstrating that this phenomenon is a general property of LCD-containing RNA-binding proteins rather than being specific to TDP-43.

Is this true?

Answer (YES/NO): YES